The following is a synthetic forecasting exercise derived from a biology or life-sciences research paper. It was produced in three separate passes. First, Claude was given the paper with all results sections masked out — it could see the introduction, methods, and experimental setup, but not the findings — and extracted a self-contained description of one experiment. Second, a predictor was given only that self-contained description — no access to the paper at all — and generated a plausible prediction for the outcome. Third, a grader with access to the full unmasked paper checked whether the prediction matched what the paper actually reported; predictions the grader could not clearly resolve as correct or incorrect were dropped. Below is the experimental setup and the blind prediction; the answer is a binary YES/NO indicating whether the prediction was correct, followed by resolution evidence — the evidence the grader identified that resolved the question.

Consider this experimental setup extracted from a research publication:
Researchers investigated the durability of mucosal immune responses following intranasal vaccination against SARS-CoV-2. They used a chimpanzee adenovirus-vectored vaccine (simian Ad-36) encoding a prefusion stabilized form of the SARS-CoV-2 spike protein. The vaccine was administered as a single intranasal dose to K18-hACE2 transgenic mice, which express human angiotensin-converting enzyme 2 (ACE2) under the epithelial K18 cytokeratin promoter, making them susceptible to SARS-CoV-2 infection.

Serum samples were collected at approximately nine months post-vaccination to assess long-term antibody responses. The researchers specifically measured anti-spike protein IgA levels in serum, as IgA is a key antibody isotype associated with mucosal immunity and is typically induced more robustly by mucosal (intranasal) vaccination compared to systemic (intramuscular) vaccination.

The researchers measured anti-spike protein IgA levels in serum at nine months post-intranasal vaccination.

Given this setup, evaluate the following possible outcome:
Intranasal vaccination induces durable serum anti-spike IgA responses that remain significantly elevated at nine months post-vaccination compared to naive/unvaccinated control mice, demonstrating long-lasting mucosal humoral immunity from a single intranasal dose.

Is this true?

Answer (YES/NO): YES